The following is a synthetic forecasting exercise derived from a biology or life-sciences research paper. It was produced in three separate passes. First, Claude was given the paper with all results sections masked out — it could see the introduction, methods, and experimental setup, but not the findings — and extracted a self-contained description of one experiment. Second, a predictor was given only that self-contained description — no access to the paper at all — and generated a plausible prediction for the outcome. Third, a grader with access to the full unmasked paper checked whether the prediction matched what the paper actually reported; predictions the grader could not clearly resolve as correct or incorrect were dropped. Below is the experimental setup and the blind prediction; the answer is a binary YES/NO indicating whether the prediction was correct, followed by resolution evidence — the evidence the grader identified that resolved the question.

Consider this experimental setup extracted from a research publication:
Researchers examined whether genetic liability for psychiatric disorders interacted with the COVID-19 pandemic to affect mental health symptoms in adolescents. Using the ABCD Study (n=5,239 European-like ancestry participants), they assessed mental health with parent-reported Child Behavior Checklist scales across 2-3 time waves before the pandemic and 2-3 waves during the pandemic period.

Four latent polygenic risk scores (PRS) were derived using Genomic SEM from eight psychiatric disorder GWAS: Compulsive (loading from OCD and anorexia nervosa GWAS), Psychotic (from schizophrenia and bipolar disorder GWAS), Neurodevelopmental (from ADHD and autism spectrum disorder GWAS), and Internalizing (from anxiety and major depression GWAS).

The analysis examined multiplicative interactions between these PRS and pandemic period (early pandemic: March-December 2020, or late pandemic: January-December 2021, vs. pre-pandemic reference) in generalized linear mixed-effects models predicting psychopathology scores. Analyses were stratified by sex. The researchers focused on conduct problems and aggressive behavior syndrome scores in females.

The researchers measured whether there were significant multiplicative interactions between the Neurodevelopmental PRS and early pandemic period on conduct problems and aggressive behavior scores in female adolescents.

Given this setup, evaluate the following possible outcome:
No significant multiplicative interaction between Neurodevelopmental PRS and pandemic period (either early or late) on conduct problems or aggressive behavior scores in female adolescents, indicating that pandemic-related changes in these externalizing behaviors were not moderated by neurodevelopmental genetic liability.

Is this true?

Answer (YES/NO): NO